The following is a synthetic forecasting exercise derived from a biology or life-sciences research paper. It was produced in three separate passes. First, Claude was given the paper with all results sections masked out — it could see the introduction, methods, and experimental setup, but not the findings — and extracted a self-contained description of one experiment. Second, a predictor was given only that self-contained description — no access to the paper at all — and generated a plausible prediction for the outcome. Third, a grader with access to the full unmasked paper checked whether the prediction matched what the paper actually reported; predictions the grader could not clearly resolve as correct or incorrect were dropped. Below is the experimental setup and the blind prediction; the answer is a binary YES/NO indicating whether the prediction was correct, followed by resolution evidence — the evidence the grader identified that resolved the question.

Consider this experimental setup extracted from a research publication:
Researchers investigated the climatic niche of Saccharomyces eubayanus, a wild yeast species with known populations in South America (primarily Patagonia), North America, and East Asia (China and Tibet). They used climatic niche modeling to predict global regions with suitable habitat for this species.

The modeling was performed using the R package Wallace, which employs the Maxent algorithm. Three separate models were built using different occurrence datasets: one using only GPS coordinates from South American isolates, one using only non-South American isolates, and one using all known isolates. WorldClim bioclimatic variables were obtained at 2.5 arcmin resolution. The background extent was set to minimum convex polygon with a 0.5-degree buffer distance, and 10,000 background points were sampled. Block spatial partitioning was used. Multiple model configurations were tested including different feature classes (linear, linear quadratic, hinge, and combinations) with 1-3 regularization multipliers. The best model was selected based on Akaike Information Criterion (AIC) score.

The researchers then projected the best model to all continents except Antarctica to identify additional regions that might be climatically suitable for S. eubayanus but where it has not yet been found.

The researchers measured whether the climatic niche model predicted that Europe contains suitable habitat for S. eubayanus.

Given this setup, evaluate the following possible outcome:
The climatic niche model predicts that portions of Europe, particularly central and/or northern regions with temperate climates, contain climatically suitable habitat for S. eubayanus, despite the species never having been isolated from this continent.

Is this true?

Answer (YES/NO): YES